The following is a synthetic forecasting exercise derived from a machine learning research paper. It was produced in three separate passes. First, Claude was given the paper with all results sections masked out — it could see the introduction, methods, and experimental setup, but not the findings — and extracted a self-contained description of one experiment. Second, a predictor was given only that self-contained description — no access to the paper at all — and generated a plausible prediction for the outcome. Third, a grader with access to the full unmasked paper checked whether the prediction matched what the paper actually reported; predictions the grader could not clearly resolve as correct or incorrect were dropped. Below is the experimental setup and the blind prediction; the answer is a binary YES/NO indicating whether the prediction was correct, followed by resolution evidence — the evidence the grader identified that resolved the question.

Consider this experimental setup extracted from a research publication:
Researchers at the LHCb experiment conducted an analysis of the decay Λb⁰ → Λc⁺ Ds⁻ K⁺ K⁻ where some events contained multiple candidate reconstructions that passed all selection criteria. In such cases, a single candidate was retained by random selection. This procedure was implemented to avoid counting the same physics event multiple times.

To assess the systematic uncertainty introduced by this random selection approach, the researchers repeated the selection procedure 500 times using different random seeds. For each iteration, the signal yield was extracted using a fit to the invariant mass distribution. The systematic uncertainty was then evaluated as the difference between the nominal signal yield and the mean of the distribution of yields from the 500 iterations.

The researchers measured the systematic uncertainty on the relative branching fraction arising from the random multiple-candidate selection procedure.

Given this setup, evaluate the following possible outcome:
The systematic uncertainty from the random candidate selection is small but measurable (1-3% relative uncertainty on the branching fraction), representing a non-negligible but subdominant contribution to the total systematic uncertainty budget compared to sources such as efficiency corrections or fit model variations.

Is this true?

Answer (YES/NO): NO